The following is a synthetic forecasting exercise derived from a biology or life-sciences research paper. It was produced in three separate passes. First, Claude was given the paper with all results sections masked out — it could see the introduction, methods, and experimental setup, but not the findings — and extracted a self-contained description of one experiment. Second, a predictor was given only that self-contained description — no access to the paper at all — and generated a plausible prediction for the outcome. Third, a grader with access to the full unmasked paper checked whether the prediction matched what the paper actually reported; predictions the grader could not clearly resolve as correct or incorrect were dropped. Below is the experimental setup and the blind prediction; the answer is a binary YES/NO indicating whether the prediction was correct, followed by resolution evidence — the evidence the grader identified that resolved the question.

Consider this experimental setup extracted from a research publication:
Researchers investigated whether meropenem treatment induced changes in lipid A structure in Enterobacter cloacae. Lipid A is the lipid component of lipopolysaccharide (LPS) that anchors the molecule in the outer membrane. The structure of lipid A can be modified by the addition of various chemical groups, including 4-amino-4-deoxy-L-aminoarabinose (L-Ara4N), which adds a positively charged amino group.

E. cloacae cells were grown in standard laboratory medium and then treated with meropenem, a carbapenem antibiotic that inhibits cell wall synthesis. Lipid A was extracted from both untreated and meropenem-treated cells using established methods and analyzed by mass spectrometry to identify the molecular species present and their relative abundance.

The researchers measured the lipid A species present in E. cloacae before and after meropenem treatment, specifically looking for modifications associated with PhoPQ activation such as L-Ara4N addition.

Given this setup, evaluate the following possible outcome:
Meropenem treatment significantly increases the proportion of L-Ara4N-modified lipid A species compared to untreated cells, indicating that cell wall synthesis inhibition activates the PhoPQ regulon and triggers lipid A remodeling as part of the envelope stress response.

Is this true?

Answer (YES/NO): YES